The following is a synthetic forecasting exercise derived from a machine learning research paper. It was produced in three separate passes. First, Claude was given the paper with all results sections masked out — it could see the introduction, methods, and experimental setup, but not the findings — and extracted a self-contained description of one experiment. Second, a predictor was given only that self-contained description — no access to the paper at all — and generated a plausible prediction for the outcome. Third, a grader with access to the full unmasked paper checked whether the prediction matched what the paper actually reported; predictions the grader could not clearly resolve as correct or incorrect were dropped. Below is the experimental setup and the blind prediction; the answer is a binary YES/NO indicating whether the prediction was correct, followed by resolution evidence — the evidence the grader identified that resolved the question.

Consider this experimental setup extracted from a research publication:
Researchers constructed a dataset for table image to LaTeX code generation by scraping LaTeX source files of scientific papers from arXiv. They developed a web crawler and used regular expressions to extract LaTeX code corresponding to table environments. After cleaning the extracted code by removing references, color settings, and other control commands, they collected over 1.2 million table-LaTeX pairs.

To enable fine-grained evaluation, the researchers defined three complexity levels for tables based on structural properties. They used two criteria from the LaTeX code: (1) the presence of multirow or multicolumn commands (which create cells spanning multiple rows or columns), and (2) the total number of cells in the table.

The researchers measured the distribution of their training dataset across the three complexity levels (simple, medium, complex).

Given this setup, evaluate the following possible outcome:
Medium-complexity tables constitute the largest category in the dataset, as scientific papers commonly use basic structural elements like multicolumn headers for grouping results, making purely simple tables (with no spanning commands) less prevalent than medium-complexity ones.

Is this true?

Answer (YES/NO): NO